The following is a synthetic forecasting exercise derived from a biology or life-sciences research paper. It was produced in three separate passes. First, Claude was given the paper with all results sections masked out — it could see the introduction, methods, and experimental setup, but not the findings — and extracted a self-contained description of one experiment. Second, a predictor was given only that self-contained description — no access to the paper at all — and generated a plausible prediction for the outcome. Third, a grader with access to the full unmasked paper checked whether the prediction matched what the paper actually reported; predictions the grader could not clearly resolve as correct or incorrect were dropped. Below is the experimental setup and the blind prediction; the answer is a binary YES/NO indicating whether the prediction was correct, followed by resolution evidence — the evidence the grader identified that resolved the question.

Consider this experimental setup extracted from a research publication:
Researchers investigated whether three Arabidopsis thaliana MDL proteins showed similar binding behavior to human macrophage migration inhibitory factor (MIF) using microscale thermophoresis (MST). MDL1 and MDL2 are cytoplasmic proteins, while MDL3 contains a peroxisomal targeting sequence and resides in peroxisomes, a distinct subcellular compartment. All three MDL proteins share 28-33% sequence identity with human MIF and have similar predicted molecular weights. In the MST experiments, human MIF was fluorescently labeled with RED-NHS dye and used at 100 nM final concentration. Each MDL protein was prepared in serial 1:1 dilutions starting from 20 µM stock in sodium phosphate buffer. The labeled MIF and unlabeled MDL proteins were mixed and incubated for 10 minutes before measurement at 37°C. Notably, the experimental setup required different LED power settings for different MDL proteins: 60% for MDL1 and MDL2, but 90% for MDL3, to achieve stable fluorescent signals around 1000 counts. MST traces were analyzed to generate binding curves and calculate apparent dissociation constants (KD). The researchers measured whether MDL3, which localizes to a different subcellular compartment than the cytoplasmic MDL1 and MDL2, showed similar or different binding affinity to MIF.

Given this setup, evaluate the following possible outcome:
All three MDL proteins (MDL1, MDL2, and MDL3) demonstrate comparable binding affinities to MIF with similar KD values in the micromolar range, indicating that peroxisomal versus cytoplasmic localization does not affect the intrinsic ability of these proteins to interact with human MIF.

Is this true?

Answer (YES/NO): YES